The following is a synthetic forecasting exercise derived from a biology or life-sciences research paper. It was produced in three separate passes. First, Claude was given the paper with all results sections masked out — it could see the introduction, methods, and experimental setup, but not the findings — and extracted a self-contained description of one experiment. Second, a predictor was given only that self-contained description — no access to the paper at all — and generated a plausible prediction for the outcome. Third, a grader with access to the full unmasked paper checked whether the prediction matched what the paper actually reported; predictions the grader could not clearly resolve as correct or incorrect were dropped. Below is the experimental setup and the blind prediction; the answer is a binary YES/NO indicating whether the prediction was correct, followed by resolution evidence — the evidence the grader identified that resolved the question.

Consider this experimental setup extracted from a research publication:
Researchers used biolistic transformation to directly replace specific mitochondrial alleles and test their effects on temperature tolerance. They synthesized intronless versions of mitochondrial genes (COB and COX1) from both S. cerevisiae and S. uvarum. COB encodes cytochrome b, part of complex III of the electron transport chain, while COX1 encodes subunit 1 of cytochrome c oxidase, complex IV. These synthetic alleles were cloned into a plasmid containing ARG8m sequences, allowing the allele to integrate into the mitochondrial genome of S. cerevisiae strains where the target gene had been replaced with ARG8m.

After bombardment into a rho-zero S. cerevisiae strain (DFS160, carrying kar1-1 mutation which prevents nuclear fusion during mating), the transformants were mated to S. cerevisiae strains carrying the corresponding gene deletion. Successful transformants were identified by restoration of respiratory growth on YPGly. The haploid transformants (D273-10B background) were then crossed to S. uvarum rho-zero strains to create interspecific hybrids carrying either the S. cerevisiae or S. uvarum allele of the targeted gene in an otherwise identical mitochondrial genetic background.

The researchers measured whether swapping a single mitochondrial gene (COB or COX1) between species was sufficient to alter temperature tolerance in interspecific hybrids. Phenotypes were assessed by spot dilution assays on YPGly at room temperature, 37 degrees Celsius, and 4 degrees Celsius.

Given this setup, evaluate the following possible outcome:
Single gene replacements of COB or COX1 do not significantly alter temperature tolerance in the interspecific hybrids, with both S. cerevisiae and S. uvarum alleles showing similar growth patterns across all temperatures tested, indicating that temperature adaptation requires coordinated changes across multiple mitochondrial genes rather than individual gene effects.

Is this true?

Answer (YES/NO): NO